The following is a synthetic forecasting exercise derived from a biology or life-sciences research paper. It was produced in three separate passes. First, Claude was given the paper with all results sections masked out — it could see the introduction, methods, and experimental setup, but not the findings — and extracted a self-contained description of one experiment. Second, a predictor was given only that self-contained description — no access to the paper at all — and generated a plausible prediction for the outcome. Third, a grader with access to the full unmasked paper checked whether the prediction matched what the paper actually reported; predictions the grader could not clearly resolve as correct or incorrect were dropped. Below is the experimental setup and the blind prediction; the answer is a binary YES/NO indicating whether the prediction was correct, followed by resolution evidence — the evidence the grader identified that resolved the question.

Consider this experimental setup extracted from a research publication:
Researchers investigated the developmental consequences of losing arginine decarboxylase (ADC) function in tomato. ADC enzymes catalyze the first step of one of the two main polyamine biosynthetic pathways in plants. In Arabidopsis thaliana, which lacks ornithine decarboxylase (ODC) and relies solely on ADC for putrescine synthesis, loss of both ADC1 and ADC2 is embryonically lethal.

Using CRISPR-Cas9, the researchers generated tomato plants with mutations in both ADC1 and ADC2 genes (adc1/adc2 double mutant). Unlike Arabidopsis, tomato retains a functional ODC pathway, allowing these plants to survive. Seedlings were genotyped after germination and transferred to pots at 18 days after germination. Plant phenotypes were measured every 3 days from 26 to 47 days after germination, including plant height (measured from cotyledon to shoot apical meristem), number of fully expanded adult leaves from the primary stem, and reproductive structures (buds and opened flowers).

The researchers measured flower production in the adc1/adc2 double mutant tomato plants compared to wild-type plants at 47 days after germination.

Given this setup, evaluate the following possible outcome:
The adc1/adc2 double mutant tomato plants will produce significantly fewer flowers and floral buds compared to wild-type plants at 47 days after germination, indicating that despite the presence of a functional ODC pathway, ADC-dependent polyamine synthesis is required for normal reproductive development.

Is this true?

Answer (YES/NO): NO